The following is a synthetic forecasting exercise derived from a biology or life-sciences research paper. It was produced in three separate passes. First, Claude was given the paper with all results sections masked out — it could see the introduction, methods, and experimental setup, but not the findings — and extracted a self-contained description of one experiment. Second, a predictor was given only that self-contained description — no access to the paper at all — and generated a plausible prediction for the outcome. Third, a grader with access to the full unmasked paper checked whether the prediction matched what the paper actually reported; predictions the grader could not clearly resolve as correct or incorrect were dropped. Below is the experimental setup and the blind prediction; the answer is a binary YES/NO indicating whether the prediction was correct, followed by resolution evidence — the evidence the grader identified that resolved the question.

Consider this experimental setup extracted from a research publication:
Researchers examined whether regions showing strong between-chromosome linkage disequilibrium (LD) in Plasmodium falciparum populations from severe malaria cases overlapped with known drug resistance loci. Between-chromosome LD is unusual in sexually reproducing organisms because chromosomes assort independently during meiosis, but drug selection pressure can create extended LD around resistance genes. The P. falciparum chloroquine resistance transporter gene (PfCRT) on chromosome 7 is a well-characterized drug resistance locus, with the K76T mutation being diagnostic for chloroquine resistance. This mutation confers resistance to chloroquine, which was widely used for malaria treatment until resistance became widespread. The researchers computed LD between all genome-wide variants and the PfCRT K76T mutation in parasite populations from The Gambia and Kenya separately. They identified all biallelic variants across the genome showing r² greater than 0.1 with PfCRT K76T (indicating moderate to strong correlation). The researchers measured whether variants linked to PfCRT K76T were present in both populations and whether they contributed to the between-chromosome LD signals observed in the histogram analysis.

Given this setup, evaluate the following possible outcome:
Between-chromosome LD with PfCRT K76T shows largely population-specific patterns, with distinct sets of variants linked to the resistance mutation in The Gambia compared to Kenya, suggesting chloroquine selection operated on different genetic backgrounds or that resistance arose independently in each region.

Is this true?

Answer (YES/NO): NO